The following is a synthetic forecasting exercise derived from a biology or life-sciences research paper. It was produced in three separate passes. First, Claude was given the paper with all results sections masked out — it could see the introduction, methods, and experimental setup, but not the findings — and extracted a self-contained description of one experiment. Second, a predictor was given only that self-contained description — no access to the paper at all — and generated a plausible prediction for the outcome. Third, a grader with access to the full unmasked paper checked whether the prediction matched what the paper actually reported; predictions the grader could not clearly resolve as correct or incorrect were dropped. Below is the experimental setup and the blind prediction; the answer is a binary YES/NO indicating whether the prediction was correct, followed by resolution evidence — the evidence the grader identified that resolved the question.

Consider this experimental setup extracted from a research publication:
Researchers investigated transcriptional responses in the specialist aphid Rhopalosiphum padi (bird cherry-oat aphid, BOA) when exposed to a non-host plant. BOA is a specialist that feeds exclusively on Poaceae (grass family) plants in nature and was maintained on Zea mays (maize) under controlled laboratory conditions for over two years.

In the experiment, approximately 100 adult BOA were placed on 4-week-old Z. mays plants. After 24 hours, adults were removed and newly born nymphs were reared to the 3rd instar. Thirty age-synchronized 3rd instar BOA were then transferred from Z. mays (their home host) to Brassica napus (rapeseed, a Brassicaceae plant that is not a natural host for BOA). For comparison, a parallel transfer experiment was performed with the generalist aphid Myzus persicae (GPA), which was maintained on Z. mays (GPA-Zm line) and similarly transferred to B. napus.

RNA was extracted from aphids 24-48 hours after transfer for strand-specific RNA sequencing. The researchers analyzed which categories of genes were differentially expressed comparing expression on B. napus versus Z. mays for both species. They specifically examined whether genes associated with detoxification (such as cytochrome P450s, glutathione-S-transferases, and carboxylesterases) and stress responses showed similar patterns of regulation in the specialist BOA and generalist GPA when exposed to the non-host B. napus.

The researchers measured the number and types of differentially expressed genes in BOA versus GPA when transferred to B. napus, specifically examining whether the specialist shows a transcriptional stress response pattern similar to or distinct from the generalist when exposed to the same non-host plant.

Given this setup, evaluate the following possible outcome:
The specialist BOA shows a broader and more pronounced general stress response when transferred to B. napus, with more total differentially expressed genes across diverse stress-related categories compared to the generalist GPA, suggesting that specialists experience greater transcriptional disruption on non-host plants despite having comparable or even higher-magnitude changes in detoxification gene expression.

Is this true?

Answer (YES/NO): NO